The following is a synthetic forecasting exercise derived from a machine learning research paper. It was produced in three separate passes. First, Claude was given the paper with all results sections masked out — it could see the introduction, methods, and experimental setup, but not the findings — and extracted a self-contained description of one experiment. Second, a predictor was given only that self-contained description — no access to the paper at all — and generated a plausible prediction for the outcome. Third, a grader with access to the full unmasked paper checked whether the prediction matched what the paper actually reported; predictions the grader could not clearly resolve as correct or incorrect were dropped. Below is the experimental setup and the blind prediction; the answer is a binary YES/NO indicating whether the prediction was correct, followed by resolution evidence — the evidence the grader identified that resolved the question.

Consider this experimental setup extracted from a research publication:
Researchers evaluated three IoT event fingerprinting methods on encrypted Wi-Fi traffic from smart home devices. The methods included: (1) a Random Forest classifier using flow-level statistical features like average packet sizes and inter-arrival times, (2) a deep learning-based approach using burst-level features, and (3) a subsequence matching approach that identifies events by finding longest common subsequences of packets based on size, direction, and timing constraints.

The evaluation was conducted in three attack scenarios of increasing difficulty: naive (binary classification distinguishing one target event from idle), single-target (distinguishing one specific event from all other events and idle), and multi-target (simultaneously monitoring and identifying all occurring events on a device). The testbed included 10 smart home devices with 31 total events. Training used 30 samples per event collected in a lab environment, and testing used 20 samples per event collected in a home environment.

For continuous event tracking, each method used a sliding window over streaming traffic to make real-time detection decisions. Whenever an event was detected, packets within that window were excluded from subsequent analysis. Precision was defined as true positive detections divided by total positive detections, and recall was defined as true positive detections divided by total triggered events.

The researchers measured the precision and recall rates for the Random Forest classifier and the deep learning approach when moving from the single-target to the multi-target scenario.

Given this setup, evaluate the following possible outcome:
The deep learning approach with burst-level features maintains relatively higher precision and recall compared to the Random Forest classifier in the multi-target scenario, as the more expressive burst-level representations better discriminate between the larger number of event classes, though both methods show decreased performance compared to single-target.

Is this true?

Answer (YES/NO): NO